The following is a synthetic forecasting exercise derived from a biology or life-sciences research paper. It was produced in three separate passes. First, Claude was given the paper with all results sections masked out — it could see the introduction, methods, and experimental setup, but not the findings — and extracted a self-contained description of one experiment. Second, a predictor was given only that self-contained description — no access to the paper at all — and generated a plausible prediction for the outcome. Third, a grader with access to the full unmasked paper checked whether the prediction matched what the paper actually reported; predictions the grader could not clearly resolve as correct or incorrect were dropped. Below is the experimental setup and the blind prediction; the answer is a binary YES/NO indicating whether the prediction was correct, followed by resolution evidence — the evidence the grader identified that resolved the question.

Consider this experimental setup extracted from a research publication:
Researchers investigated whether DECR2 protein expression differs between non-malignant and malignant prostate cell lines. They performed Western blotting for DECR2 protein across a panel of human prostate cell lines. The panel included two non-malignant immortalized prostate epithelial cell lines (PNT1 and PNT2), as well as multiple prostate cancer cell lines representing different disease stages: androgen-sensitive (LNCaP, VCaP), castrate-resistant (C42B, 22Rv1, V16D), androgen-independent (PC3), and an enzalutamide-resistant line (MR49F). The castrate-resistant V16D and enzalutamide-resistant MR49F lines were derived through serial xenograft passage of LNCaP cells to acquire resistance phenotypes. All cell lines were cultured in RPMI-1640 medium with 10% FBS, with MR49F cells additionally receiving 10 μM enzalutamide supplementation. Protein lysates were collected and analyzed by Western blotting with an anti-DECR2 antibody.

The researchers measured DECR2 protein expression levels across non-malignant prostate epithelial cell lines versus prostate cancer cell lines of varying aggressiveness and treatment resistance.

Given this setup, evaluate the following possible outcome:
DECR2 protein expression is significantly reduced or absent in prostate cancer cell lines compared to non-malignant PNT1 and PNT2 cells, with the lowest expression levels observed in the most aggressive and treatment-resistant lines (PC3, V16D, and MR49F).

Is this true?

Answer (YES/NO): NO